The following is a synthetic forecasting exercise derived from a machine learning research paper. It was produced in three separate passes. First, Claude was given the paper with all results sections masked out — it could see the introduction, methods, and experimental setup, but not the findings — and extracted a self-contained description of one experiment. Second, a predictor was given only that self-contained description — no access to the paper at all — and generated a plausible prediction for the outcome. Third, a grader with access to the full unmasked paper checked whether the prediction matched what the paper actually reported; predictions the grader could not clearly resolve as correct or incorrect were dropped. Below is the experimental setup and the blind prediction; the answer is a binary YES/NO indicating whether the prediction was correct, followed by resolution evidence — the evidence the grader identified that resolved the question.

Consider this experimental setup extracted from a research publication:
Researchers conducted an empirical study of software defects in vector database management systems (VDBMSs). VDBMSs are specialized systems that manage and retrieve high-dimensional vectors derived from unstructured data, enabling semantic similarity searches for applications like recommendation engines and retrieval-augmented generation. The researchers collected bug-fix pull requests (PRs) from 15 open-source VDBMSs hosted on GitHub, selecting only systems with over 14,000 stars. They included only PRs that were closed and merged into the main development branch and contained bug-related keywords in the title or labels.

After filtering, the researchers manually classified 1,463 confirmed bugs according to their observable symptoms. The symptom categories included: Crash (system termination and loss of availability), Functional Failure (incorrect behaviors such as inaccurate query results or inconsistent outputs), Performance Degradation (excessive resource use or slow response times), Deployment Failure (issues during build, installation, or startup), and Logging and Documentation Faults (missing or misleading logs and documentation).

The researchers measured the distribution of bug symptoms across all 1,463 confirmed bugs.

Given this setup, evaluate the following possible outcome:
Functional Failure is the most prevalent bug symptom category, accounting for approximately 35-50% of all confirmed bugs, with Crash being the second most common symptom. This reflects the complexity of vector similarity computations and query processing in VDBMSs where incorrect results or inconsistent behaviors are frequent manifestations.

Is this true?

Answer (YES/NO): NO